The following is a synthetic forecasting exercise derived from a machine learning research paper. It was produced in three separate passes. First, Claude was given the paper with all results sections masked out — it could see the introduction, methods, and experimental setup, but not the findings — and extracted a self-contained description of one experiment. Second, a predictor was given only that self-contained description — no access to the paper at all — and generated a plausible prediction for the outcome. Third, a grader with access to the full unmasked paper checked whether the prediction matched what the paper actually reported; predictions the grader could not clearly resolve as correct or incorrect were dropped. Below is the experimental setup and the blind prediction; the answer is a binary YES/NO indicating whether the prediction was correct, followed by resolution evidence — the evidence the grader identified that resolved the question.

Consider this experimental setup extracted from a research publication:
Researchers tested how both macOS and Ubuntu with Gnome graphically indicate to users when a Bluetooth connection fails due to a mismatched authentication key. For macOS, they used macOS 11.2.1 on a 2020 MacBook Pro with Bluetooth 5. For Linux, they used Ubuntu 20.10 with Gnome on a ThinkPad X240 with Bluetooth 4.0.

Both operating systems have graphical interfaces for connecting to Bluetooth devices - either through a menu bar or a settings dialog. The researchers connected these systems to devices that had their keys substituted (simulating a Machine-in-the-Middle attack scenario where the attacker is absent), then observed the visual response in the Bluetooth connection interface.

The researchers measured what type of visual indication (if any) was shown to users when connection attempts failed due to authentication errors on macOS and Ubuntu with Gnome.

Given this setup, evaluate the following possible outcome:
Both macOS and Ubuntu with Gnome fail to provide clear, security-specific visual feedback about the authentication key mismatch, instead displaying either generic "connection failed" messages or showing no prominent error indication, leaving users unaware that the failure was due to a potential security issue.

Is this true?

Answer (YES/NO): YES